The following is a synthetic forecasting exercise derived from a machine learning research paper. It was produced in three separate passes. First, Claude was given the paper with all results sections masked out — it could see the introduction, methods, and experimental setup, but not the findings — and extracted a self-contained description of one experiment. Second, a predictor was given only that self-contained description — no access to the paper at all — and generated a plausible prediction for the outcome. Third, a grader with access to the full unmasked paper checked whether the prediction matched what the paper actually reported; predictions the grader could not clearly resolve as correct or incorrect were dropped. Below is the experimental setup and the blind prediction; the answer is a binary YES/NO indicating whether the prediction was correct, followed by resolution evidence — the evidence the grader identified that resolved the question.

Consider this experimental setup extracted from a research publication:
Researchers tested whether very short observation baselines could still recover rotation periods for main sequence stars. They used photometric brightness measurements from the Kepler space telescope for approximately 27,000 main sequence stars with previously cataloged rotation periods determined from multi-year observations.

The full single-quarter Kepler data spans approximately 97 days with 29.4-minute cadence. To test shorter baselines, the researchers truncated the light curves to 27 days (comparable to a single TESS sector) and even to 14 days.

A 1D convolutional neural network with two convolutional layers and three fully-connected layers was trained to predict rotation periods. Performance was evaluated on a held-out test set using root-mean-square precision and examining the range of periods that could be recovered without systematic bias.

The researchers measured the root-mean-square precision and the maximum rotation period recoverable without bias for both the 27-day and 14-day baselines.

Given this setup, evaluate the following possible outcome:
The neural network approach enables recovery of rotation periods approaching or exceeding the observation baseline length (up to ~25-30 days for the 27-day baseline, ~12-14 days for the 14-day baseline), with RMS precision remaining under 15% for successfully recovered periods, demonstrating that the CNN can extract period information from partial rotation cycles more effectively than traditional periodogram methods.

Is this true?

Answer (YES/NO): NO